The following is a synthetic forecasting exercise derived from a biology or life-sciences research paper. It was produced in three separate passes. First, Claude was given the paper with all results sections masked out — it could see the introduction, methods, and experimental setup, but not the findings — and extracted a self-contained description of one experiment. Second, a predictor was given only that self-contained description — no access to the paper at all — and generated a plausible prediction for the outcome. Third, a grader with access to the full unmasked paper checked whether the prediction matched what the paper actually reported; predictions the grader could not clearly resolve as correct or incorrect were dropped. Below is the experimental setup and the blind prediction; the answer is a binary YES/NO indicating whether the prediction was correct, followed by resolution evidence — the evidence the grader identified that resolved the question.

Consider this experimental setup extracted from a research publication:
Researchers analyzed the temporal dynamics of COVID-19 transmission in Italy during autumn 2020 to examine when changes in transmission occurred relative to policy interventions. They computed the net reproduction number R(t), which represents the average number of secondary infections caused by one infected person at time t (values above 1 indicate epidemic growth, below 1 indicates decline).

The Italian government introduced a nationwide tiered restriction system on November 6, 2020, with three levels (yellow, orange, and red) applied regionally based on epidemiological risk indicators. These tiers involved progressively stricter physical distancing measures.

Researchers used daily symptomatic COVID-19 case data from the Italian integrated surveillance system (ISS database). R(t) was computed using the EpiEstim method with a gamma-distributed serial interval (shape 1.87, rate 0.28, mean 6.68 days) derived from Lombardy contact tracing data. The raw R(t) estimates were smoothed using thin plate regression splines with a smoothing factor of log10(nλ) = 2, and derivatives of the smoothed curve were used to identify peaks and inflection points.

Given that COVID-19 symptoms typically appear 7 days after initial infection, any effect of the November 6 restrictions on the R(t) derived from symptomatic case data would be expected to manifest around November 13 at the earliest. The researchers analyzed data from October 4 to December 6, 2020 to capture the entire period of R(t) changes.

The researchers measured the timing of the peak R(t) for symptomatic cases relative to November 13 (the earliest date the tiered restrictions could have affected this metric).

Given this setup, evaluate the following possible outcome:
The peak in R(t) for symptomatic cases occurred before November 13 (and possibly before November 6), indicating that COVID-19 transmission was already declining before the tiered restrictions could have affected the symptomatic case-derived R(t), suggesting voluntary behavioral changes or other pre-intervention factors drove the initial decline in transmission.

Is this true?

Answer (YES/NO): YES